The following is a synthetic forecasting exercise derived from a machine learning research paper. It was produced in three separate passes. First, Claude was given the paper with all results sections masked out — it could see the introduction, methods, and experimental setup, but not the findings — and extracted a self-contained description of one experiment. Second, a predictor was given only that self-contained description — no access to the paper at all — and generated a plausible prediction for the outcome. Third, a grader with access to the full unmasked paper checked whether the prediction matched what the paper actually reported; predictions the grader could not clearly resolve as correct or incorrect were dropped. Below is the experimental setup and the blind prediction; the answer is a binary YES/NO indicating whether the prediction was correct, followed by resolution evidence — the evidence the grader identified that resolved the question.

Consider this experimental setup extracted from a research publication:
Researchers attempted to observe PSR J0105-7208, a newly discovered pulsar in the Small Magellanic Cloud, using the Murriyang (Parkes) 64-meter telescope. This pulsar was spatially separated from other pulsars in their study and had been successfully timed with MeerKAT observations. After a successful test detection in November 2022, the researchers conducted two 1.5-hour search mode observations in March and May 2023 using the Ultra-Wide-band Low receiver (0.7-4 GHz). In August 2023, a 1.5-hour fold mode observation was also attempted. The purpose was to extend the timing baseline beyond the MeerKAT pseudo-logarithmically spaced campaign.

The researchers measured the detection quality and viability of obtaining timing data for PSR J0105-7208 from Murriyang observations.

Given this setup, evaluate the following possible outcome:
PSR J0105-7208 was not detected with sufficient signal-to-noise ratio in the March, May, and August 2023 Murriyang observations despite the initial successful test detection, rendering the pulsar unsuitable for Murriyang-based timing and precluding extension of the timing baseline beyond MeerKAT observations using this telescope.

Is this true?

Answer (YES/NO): NO